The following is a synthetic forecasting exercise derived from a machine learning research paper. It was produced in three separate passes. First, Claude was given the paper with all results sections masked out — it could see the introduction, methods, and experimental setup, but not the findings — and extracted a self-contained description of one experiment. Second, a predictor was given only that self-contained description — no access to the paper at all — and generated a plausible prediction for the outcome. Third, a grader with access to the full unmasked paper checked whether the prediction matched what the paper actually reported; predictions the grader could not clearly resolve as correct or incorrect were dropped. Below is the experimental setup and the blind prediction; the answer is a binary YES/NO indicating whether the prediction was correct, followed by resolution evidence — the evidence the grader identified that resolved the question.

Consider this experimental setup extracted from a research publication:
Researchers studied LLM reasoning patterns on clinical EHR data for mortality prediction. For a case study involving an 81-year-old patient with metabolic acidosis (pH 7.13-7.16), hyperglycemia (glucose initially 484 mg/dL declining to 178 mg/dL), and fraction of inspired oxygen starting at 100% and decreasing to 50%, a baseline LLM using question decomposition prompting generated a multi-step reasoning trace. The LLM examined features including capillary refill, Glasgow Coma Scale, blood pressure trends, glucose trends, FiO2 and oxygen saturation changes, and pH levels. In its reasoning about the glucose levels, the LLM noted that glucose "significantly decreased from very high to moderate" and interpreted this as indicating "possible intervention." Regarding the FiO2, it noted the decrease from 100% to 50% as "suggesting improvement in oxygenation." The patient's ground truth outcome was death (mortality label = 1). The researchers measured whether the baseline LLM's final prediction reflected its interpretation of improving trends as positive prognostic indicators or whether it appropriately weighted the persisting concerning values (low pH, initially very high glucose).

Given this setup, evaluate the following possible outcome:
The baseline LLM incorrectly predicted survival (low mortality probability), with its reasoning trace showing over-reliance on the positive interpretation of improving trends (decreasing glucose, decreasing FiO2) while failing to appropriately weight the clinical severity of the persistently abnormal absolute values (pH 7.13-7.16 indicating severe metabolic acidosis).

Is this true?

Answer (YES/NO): YES